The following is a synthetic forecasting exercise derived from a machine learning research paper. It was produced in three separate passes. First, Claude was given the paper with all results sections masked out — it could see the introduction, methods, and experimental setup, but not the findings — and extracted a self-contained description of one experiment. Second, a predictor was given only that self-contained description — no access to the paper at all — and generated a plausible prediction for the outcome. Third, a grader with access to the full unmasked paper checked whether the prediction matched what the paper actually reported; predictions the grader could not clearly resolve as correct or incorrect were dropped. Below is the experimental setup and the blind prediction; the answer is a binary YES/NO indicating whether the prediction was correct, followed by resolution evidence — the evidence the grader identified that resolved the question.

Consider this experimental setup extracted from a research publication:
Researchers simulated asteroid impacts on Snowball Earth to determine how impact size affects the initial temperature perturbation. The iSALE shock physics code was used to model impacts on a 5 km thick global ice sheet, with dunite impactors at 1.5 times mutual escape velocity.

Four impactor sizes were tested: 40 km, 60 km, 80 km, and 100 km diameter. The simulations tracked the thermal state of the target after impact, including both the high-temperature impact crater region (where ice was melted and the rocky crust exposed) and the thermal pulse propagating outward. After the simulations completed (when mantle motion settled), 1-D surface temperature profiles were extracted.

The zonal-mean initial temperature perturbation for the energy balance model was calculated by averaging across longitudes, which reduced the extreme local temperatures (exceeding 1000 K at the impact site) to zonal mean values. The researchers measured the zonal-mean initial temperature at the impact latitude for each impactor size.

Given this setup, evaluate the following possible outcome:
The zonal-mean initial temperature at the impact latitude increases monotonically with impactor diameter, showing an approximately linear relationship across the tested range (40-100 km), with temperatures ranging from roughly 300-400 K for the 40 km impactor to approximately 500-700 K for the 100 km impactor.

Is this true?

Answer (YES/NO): NO